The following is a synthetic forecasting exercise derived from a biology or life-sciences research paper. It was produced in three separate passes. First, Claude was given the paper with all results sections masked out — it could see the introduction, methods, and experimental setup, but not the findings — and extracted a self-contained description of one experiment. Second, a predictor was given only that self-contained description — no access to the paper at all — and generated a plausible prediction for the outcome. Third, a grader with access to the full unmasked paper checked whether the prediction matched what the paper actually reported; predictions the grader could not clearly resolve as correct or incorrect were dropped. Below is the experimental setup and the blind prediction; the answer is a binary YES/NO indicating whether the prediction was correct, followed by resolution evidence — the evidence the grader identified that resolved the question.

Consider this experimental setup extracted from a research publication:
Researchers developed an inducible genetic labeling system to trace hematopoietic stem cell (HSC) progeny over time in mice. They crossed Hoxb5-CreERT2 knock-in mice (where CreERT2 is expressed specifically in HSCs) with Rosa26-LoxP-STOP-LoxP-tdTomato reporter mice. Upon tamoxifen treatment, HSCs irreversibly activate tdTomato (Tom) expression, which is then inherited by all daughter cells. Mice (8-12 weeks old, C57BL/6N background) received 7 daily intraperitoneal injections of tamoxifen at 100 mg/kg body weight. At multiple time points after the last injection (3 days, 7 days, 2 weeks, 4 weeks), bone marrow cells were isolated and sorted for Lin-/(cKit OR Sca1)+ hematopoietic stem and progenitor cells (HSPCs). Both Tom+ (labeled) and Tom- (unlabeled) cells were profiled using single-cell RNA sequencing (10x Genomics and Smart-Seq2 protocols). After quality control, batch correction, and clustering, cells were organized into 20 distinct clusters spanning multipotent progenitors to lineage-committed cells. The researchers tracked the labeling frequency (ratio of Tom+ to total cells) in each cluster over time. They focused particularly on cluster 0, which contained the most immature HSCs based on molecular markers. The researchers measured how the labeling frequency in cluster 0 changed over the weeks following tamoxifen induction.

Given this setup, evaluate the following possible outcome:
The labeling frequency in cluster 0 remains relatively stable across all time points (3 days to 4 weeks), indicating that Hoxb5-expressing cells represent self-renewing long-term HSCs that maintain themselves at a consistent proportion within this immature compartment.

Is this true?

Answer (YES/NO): NO